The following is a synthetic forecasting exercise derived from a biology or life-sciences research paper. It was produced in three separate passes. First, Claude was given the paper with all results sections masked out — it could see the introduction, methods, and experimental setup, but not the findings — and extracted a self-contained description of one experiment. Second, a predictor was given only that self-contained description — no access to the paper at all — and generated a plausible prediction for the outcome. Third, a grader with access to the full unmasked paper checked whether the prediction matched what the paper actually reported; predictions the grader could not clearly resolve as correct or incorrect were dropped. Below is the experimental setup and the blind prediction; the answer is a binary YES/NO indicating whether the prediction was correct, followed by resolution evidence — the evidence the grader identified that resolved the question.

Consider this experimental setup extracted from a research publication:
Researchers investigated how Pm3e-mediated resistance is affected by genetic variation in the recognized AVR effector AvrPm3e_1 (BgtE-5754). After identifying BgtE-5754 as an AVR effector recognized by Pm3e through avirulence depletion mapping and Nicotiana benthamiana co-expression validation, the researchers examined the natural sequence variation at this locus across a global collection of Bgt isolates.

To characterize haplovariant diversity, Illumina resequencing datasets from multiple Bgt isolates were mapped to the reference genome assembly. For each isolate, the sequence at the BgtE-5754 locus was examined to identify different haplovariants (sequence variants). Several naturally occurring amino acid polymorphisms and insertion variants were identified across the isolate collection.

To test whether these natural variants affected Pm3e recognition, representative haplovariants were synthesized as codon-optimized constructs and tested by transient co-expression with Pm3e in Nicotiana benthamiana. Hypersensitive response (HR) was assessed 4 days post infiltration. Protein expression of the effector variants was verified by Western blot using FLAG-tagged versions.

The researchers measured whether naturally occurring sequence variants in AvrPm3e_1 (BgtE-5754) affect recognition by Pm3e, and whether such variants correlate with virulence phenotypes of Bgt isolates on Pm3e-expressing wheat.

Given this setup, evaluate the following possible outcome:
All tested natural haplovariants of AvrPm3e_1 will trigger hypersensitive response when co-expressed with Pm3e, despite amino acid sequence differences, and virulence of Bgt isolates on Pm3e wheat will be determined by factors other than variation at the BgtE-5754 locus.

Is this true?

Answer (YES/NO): NO